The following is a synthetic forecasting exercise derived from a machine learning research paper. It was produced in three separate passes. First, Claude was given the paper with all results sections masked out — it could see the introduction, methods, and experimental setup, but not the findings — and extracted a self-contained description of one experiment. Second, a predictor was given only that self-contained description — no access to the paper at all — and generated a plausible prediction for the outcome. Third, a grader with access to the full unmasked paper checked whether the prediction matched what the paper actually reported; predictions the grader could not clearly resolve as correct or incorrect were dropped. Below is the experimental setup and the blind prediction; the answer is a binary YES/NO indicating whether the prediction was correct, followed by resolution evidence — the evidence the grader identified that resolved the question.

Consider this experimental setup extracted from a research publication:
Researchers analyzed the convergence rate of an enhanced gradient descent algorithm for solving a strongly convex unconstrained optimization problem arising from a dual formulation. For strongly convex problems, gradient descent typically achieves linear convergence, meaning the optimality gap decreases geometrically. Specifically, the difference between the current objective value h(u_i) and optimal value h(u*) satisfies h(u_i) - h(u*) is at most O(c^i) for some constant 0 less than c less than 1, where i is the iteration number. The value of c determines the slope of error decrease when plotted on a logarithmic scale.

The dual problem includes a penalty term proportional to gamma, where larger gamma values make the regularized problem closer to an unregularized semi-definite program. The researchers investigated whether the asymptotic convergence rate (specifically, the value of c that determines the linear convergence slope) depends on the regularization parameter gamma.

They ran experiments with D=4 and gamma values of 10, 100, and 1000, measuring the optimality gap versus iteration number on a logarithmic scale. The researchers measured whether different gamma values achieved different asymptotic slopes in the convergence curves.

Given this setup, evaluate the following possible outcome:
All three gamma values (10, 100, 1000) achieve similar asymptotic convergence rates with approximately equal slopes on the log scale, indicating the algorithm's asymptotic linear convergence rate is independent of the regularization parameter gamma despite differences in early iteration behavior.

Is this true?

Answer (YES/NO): YES